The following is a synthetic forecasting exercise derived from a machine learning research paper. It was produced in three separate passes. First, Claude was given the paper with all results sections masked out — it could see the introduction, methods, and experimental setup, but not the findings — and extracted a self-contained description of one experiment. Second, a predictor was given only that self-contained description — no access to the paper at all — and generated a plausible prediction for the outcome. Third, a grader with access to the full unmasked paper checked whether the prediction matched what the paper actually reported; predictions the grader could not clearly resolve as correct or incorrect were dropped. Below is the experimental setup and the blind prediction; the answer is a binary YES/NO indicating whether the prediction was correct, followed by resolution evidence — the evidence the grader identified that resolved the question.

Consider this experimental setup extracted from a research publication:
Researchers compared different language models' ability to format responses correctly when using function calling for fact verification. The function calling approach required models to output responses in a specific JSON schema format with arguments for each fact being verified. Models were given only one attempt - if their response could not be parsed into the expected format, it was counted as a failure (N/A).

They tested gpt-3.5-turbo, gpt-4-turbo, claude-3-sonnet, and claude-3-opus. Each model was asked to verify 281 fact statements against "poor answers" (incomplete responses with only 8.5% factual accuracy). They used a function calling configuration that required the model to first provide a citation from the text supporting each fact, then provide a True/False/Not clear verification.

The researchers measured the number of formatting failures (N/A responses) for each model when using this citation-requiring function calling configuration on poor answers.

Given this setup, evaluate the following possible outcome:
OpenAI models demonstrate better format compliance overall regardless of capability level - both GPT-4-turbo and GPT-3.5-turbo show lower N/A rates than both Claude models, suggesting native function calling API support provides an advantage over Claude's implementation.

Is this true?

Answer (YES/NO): NO